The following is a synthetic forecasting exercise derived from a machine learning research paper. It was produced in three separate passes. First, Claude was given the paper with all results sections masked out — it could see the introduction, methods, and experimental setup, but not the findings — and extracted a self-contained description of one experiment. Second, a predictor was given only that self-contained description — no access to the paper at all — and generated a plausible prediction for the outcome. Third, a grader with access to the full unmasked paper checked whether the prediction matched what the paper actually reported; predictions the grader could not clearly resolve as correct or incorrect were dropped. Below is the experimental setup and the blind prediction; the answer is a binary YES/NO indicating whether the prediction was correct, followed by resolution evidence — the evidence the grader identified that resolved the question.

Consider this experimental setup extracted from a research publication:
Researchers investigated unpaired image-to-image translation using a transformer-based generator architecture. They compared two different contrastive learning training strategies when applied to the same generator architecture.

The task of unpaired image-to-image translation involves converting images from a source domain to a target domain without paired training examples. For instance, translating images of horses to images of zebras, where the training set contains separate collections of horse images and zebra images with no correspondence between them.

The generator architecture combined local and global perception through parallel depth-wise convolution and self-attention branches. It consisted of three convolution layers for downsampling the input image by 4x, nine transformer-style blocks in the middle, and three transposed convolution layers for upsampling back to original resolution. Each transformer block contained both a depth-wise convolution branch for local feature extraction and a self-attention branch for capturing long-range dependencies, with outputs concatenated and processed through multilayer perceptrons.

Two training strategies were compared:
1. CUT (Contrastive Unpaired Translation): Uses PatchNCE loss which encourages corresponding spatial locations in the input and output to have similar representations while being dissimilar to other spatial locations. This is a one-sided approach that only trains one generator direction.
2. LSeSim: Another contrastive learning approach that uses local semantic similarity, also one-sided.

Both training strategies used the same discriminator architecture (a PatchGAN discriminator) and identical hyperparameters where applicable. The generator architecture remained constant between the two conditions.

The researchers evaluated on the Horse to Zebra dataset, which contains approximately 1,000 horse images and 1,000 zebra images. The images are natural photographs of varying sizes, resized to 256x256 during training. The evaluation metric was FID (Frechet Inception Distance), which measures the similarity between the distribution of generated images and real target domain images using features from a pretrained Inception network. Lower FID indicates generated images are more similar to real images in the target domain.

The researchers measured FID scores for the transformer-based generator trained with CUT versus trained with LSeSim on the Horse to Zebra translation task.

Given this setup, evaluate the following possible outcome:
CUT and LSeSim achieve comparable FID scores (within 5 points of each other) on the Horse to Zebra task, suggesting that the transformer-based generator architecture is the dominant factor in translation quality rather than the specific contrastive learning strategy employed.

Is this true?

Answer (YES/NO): YES